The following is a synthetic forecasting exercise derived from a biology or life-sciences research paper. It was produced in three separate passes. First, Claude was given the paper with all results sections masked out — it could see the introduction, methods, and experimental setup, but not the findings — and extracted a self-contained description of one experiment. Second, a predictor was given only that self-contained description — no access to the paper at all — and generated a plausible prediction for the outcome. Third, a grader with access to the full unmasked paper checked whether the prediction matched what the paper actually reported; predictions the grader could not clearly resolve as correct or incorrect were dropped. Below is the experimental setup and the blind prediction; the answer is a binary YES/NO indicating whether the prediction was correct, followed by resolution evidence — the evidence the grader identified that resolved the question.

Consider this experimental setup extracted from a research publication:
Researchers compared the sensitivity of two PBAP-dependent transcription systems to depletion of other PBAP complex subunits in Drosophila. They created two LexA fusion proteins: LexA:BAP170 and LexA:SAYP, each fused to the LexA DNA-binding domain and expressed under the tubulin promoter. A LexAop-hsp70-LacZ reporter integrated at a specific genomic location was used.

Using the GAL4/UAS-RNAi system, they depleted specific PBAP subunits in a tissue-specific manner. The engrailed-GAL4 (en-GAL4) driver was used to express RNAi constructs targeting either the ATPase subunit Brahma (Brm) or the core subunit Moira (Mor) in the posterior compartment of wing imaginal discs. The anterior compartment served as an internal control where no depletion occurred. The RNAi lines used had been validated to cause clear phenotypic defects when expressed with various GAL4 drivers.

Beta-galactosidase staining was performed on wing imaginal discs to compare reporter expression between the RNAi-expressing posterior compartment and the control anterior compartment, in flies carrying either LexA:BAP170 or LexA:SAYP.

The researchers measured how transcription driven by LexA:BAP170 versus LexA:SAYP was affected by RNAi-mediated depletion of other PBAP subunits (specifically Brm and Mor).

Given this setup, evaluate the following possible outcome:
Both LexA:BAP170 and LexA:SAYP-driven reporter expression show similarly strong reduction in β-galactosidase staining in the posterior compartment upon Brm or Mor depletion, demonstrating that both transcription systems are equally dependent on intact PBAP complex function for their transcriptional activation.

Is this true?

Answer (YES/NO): NO